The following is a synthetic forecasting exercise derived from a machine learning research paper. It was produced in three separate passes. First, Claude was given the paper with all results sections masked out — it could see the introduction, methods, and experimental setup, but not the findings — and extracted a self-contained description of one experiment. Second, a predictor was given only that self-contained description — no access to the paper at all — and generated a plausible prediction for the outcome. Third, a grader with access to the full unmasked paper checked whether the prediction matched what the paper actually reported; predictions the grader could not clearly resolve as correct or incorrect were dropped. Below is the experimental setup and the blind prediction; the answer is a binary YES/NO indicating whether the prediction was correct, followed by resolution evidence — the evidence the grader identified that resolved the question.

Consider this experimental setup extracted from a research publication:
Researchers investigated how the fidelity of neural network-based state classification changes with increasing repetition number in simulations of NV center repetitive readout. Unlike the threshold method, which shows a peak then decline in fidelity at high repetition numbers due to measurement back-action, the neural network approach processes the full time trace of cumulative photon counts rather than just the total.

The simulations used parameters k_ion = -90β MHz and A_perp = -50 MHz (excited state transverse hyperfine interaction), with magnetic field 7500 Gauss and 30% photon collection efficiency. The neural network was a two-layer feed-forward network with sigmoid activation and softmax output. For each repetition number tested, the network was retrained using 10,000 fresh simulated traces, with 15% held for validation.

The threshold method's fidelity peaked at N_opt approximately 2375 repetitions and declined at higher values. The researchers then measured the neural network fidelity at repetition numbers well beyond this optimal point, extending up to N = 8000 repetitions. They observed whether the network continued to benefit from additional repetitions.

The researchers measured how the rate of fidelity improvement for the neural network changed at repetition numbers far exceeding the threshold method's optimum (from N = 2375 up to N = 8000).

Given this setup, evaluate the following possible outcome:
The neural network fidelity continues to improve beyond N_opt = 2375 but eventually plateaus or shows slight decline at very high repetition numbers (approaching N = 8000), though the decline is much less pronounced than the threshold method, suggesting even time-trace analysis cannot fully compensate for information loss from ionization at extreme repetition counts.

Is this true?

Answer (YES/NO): NO